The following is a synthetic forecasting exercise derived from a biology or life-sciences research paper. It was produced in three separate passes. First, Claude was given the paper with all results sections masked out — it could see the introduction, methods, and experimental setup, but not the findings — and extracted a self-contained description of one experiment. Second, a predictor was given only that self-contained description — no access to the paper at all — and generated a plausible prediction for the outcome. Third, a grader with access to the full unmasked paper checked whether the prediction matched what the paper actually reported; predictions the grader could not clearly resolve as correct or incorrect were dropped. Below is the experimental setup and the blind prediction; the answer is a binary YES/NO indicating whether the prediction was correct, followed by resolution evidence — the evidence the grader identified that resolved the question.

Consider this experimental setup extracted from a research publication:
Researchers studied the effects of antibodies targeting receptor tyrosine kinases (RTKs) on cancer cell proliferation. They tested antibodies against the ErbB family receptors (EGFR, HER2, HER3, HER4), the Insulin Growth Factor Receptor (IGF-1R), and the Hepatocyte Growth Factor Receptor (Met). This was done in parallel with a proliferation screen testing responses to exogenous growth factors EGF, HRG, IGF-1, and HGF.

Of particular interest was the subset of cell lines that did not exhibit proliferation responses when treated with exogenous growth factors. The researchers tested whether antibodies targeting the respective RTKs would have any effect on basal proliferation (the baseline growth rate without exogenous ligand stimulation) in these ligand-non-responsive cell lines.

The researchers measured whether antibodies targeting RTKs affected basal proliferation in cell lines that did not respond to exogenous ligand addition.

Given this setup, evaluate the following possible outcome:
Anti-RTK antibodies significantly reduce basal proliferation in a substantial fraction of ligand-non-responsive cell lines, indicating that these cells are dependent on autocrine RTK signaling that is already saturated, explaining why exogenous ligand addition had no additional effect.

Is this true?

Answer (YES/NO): YES